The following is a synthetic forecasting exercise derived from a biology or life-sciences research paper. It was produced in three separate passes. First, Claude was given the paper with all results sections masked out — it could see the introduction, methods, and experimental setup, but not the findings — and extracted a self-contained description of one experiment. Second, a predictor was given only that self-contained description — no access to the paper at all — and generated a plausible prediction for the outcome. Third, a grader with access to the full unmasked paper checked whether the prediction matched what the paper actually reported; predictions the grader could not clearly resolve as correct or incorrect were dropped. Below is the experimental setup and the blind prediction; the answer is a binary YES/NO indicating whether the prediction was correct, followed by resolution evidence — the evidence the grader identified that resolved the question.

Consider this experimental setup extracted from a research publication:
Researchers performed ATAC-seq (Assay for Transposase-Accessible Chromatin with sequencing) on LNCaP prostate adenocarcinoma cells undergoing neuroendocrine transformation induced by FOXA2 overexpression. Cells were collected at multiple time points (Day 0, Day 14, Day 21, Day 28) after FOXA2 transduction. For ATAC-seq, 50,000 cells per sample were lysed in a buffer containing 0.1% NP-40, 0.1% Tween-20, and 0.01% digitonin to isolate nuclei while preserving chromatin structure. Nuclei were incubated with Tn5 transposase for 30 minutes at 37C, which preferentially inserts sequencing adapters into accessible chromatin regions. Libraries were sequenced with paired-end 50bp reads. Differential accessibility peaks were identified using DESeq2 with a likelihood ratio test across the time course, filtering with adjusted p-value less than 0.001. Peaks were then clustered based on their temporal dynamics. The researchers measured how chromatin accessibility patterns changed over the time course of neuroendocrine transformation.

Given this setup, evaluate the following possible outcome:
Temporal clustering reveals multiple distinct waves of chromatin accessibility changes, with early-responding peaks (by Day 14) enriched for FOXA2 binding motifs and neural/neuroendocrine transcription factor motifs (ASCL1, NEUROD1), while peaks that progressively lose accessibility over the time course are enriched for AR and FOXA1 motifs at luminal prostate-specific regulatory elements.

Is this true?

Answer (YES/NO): NO